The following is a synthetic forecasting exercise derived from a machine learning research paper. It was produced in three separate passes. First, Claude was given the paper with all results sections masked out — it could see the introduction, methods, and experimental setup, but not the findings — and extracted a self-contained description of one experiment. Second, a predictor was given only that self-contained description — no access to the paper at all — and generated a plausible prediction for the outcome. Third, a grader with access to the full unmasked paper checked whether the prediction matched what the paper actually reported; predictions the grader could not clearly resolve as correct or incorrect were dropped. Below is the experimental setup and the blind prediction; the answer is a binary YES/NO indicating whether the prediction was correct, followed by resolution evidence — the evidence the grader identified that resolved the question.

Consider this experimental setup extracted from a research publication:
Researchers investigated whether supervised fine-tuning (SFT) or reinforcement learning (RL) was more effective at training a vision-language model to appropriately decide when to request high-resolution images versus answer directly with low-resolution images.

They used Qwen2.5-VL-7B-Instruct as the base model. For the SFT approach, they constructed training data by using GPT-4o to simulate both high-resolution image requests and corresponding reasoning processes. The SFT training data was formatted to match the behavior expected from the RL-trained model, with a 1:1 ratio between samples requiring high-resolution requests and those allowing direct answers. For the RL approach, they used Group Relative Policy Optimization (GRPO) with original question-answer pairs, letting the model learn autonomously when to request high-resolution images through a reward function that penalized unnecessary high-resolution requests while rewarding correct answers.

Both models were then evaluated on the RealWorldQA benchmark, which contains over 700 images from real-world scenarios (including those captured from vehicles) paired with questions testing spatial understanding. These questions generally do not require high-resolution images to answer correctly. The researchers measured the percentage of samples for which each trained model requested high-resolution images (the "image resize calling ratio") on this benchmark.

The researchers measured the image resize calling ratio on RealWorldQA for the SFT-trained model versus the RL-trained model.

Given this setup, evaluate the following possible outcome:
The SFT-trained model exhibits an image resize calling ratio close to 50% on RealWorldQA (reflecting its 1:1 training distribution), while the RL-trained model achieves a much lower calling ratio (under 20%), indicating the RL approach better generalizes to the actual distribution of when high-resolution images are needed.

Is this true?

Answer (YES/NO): NO